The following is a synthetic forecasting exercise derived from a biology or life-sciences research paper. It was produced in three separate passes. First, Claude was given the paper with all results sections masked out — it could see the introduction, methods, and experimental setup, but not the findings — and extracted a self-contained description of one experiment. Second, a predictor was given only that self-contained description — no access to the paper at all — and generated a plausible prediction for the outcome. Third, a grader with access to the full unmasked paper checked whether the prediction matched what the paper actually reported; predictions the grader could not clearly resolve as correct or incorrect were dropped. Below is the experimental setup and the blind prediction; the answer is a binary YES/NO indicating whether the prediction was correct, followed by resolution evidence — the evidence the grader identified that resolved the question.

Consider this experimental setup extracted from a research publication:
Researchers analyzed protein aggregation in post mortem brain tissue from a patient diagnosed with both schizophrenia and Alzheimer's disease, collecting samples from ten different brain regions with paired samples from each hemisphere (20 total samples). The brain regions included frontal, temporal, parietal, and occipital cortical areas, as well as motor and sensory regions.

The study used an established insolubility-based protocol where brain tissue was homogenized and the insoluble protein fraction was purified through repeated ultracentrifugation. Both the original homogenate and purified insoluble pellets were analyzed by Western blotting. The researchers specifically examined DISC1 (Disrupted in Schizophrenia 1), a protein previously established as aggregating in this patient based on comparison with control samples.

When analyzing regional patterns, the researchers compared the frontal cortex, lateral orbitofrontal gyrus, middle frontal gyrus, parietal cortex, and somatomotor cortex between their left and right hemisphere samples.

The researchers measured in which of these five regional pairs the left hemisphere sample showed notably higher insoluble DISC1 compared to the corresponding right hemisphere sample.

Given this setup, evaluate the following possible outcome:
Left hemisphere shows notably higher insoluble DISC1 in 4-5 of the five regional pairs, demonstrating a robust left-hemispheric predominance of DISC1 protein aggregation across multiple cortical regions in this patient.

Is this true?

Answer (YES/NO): YES